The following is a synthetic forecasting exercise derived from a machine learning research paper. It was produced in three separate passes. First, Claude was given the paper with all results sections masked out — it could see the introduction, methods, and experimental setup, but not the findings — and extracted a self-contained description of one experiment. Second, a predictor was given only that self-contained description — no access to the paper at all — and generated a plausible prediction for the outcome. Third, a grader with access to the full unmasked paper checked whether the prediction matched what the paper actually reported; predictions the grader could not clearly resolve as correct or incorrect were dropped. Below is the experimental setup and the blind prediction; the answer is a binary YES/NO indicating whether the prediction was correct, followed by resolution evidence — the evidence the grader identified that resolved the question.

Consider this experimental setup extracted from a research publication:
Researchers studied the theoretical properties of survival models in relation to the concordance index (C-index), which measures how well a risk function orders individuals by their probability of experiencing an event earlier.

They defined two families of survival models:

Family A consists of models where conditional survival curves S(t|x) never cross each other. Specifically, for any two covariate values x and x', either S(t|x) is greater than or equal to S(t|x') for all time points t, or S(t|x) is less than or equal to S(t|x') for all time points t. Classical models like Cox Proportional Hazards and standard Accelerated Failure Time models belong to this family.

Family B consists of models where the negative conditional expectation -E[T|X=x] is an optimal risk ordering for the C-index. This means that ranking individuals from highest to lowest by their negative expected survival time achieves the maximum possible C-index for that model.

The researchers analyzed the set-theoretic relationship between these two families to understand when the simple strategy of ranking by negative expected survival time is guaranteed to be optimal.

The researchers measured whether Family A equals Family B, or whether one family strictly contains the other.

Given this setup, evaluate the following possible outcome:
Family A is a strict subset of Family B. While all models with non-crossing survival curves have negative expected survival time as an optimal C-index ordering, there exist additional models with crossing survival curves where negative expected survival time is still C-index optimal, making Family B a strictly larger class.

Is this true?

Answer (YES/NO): YES